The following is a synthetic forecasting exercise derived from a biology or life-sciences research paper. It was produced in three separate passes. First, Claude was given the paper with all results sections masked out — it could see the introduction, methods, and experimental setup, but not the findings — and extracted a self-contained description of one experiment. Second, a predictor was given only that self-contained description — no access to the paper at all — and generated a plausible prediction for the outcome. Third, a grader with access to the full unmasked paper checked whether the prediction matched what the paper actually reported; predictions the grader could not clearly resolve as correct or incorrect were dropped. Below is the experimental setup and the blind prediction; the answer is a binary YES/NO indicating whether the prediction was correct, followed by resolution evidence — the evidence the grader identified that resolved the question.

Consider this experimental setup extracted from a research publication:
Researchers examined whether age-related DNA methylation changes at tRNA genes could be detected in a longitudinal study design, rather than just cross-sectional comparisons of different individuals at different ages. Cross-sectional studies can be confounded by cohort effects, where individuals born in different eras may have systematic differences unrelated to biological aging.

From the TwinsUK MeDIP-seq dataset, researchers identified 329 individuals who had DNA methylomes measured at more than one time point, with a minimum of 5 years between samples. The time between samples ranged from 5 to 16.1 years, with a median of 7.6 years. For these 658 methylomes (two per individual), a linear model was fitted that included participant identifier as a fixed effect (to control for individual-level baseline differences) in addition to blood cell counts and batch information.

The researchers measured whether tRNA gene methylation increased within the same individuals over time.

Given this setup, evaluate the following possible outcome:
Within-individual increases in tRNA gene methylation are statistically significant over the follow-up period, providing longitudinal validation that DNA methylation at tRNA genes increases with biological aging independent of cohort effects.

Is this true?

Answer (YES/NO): YES